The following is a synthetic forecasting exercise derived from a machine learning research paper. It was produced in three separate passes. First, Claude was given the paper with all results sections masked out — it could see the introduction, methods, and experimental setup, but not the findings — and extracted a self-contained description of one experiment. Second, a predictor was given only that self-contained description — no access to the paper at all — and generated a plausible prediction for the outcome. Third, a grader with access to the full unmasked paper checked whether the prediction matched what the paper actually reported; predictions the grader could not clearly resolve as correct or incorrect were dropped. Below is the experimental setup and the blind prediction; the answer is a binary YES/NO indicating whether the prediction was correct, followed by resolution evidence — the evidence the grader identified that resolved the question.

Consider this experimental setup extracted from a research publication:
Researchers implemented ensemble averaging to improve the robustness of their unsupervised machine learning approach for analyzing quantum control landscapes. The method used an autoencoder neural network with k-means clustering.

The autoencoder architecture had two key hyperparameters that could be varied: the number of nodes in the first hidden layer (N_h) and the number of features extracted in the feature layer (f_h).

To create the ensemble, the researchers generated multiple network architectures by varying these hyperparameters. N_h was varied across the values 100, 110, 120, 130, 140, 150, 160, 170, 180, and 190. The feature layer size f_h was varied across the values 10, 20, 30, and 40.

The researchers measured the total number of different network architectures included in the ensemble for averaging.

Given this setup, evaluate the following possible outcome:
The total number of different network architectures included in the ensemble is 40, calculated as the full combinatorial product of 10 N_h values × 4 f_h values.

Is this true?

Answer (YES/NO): YES